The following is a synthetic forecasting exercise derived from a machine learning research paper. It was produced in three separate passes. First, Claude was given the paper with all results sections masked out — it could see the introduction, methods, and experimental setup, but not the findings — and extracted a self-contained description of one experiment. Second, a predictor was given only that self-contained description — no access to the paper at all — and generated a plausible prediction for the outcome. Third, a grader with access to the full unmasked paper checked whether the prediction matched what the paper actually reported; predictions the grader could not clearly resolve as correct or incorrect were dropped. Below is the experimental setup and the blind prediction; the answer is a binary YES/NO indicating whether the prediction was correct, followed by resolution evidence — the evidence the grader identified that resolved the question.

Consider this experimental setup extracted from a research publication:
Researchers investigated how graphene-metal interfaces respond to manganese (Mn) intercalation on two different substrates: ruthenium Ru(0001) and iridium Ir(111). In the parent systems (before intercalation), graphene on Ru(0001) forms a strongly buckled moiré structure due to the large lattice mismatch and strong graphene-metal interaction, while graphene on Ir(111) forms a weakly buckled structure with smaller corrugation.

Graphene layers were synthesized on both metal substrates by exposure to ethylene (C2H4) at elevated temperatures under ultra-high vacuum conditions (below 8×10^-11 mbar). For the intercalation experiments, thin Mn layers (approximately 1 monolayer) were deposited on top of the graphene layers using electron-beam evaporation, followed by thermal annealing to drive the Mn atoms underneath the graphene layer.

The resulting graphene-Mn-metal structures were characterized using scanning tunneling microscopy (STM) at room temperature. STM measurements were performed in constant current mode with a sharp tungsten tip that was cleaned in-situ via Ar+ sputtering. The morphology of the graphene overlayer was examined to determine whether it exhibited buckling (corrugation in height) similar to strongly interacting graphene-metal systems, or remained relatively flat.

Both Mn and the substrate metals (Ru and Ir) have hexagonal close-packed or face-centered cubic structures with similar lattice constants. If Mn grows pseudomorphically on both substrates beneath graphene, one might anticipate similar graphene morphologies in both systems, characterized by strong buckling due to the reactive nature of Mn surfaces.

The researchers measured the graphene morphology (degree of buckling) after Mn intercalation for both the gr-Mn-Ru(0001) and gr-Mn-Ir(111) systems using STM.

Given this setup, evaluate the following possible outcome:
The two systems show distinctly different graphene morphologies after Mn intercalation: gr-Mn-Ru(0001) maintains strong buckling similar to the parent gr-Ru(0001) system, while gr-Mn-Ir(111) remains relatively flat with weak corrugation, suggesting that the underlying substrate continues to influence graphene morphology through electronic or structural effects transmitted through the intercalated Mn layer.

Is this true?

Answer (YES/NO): YES